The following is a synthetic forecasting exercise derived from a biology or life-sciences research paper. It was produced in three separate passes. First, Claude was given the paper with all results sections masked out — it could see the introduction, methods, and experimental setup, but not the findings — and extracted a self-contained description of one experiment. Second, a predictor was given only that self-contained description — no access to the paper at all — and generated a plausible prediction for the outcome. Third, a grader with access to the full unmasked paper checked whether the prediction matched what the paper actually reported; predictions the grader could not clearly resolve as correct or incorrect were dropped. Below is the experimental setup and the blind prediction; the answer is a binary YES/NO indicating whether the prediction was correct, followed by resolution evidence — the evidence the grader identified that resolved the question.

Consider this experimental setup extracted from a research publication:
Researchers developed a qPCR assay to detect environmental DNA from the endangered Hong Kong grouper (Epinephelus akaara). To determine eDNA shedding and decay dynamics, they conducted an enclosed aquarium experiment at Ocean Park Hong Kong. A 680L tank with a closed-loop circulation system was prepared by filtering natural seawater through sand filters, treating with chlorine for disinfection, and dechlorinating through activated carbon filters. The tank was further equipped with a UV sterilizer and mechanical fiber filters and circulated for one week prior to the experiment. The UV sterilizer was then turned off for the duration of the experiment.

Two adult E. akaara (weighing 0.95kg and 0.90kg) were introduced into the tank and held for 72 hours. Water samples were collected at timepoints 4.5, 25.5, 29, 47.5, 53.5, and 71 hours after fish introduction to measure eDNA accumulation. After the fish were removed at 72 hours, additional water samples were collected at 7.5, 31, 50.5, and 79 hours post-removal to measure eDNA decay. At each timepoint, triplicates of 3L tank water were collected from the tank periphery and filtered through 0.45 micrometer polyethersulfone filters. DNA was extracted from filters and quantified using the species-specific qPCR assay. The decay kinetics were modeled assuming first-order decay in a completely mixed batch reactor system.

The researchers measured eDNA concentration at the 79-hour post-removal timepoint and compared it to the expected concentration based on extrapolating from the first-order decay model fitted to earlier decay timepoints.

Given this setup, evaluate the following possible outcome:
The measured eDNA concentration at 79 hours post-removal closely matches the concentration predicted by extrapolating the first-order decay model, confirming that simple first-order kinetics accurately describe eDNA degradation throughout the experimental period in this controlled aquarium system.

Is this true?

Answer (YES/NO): NO